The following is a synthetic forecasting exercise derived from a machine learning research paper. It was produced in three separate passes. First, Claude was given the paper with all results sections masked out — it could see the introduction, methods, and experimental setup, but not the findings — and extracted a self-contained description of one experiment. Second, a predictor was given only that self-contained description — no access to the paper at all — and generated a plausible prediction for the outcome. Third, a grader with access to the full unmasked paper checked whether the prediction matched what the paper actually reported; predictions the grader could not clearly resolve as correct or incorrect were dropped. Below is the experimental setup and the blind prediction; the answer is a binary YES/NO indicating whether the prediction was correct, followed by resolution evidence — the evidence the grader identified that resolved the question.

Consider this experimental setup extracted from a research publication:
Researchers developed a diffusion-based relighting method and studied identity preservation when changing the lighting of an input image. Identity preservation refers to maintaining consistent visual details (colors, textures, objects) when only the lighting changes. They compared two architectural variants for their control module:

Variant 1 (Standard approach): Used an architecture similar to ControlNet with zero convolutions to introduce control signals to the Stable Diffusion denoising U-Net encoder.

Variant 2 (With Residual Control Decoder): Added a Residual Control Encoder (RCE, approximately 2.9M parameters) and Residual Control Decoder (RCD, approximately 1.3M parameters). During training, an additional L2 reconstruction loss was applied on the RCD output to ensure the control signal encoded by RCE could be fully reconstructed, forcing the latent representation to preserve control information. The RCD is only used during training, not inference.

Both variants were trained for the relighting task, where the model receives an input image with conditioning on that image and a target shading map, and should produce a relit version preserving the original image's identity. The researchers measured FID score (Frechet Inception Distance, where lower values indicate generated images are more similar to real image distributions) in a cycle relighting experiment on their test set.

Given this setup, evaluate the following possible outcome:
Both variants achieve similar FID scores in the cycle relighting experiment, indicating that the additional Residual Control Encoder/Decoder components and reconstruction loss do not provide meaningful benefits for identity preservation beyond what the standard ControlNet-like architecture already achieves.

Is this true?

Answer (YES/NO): NO